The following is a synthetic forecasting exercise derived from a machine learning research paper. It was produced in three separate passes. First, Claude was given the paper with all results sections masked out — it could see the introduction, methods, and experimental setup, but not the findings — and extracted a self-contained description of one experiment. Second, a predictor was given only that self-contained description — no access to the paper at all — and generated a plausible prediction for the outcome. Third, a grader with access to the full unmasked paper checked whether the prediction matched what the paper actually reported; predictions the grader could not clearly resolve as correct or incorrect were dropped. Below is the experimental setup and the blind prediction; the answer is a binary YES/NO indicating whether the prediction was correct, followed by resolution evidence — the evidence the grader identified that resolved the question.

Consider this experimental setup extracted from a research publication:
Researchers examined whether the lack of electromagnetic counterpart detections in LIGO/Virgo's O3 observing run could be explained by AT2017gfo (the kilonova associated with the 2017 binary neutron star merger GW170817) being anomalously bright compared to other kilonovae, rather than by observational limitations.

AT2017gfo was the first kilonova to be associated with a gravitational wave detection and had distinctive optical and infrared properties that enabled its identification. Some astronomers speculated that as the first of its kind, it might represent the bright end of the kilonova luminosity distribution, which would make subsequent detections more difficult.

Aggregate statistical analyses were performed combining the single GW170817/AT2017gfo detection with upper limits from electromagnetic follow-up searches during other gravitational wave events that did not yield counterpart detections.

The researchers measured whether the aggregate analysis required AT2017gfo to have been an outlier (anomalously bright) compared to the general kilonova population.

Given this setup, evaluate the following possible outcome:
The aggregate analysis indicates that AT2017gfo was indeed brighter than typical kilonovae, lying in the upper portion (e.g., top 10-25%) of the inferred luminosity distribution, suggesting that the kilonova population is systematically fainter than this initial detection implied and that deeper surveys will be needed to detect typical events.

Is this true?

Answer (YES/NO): NO